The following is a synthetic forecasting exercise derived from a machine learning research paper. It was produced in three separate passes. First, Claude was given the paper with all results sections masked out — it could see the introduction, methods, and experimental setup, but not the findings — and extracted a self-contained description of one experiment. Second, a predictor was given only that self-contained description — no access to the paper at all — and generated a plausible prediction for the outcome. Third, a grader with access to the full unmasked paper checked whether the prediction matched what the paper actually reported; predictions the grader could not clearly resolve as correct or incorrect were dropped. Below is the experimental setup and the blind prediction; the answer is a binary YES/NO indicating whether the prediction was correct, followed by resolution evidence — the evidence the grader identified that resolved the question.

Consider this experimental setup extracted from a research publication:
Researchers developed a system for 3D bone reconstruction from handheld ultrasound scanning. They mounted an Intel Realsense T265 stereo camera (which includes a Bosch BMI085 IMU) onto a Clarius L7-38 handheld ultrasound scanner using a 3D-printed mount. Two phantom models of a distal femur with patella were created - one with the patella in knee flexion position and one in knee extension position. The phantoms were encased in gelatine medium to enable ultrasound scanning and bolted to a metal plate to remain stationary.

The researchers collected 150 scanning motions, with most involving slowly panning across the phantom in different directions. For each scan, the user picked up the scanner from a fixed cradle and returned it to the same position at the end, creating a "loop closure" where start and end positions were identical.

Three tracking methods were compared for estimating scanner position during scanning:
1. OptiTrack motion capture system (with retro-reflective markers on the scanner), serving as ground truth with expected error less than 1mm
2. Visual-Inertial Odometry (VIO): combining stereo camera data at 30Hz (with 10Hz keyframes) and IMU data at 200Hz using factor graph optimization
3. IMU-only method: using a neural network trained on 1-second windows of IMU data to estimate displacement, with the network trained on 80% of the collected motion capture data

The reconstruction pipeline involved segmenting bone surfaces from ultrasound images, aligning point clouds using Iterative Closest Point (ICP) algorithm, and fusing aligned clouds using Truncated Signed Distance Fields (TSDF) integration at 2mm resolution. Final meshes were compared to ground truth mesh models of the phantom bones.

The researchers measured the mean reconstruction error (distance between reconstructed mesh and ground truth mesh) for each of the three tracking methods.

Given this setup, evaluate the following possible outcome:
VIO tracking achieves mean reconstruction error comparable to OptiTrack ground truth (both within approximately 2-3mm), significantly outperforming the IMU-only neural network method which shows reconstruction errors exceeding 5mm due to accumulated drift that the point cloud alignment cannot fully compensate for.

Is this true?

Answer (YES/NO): NO